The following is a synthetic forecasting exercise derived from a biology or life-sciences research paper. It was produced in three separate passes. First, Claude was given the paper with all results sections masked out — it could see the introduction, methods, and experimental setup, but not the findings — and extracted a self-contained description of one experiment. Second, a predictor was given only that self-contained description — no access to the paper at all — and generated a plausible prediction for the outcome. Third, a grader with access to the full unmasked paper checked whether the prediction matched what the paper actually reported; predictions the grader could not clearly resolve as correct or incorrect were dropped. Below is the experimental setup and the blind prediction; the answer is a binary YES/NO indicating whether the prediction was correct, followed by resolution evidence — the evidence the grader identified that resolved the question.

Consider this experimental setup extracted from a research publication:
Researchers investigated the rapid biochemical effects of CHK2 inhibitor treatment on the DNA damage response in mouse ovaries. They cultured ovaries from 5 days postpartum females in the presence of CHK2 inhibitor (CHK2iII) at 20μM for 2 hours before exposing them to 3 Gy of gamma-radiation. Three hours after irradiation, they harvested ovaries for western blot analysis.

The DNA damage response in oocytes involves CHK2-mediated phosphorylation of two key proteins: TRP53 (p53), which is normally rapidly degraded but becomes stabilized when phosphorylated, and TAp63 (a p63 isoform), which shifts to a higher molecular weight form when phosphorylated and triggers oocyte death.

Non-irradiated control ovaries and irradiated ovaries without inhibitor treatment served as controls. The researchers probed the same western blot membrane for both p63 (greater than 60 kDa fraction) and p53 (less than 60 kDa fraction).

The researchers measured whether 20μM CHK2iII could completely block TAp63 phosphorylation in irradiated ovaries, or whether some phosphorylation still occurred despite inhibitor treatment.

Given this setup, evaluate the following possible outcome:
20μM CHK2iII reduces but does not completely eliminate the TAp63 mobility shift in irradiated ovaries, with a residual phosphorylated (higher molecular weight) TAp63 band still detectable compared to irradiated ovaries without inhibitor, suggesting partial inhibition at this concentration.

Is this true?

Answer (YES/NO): NO